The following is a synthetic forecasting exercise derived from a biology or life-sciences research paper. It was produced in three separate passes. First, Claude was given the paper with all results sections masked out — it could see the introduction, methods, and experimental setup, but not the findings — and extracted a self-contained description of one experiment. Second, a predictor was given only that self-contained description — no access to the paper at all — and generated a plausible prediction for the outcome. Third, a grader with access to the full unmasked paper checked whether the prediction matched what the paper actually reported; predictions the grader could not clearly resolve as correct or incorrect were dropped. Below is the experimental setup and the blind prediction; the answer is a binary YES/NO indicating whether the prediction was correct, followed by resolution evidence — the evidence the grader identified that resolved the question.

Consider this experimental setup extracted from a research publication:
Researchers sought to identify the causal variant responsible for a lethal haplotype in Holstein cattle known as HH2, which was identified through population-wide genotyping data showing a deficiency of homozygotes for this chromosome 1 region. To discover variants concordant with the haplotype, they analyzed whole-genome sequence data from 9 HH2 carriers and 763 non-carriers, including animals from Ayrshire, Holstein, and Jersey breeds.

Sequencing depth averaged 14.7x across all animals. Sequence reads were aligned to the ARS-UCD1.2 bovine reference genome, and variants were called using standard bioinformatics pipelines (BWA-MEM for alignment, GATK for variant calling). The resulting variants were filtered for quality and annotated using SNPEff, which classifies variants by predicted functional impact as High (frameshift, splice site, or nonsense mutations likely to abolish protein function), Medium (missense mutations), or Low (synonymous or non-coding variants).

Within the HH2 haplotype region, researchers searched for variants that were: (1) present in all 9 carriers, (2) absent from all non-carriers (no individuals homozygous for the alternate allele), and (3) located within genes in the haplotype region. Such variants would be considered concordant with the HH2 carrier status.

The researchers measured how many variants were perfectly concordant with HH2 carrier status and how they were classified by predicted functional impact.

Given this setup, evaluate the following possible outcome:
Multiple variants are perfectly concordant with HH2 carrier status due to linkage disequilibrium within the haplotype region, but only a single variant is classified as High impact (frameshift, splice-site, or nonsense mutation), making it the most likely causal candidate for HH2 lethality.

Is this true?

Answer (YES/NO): NO